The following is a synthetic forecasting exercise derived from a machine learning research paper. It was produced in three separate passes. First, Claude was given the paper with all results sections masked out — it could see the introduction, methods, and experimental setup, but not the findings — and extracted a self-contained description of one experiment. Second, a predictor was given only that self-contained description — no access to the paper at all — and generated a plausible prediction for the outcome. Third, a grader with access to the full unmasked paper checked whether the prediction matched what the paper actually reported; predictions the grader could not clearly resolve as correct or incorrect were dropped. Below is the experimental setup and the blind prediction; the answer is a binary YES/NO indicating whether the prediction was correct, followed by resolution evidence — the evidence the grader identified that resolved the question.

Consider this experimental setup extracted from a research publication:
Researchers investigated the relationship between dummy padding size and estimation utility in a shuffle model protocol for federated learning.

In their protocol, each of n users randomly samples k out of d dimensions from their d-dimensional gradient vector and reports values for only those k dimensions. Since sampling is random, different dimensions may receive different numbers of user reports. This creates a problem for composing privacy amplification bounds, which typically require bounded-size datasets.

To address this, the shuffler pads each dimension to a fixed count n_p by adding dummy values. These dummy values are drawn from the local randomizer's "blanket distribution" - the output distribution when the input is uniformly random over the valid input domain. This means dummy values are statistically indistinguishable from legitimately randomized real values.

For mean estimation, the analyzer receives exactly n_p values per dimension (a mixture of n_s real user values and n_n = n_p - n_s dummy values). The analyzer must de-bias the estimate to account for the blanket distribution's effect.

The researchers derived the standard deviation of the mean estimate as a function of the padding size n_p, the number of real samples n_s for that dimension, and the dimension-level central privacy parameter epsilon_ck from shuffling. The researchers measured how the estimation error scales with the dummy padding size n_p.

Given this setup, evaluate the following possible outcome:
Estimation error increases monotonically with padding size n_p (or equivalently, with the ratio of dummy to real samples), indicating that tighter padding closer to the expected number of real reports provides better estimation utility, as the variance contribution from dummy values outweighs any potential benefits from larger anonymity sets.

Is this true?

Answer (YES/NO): YES